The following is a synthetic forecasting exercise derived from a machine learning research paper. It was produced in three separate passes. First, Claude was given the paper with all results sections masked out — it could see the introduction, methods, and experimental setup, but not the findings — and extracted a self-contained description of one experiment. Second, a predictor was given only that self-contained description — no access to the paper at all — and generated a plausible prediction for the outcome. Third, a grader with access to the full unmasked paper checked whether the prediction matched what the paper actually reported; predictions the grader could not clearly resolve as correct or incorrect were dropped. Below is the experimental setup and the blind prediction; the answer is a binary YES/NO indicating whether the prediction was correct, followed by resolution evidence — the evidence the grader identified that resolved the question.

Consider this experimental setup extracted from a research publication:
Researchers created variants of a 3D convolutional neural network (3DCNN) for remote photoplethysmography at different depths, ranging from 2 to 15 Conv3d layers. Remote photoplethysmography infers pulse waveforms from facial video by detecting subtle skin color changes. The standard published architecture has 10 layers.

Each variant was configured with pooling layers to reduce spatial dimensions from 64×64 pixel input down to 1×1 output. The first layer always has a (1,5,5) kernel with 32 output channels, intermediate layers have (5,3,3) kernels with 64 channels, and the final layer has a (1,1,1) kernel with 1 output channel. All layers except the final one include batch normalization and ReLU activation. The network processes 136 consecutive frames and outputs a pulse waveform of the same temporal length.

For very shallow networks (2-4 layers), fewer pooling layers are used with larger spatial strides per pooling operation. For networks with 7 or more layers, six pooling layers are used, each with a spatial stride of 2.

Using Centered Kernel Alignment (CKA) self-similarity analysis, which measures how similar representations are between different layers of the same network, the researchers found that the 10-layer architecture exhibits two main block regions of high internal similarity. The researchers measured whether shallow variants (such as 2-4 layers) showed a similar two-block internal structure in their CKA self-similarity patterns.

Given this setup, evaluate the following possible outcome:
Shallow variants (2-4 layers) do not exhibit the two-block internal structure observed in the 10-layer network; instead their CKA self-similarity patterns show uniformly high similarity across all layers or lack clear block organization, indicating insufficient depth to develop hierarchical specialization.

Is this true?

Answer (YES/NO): YES